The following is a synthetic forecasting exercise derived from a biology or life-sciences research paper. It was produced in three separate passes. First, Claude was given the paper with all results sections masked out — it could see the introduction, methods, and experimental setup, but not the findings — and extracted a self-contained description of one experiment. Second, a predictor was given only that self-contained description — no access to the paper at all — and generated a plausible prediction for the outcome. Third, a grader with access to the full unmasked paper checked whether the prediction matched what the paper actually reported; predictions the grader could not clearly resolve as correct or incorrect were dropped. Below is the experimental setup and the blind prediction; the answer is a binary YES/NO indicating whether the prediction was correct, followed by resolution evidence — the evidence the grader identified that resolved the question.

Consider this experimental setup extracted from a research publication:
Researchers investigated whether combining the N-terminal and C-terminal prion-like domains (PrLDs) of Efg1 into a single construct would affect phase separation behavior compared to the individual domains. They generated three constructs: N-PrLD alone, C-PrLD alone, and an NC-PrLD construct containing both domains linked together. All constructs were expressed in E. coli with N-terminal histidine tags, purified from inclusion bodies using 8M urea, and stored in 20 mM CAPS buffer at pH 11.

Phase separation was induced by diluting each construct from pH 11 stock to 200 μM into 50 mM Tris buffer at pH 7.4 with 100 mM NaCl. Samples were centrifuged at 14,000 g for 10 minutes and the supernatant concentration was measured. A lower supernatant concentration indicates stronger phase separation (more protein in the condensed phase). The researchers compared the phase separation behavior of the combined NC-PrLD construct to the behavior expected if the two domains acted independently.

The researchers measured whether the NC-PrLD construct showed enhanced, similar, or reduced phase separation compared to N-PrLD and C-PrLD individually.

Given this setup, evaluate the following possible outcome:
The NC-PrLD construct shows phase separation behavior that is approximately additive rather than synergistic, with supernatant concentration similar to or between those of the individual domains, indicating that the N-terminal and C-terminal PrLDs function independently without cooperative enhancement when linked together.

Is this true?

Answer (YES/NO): NO